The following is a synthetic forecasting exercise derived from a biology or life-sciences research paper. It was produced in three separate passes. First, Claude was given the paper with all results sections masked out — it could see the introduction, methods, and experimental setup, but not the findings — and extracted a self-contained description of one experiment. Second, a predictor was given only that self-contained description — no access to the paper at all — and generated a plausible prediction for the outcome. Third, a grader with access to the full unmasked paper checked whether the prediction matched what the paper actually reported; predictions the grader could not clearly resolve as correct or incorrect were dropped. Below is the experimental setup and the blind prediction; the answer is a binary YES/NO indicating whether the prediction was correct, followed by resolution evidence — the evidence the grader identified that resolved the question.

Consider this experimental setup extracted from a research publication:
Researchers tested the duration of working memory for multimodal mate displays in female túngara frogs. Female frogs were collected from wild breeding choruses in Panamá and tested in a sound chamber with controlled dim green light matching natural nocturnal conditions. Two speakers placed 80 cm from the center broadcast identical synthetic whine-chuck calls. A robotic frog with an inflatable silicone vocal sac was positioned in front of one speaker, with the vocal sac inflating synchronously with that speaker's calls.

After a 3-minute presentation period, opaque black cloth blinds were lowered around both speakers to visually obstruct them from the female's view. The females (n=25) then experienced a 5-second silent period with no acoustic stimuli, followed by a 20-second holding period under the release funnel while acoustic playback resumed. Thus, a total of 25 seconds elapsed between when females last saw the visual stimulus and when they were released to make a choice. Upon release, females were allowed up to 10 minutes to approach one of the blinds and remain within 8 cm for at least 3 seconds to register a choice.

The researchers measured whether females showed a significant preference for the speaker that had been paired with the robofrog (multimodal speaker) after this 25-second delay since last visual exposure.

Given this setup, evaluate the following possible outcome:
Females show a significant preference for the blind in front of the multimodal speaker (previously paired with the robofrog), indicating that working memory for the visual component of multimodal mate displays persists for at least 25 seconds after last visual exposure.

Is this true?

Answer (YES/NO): YES